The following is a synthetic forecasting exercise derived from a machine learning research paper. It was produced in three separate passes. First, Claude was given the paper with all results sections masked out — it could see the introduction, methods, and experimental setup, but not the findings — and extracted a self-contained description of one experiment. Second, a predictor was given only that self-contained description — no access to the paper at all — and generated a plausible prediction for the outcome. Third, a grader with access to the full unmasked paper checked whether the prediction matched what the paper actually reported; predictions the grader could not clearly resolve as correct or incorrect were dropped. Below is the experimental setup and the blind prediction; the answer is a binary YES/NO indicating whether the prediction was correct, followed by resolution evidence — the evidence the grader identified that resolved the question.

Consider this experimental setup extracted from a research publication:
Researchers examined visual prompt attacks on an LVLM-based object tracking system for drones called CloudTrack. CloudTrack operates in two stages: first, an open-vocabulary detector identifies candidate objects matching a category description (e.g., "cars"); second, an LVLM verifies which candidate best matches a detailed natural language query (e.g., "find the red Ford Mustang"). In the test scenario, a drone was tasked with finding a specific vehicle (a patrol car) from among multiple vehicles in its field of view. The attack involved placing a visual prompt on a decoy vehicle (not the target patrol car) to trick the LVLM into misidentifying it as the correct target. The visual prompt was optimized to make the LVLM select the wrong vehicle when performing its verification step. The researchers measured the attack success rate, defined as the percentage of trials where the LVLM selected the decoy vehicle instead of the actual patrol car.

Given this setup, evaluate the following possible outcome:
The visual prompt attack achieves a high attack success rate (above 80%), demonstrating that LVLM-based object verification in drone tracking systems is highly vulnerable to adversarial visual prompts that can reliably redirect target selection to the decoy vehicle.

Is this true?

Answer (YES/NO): YES